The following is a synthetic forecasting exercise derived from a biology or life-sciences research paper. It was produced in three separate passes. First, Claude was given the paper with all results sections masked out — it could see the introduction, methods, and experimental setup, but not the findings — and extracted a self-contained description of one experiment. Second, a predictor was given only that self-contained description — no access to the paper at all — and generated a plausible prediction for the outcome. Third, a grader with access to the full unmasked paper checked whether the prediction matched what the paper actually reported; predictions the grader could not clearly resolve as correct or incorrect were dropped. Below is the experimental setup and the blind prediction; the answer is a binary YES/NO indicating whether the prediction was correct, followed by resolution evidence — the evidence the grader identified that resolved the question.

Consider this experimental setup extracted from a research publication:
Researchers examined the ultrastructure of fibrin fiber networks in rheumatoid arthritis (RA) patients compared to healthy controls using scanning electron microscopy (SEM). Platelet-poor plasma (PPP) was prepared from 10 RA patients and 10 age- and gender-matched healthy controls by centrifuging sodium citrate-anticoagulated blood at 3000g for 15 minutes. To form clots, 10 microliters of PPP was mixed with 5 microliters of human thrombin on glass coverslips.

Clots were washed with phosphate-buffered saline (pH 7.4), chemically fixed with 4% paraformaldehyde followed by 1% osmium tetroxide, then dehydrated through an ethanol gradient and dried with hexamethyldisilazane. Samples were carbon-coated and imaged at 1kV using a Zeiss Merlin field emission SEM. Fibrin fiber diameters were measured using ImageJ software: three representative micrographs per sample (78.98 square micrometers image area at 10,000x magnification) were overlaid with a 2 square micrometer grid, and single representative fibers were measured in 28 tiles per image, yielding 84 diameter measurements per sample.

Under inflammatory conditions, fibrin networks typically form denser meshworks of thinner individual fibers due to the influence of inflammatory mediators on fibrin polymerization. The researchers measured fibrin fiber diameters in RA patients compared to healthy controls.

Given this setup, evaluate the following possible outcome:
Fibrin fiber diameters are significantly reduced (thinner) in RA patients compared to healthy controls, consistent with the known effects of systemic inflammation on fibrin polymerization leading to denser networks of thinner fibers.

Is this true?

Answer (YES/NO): NO